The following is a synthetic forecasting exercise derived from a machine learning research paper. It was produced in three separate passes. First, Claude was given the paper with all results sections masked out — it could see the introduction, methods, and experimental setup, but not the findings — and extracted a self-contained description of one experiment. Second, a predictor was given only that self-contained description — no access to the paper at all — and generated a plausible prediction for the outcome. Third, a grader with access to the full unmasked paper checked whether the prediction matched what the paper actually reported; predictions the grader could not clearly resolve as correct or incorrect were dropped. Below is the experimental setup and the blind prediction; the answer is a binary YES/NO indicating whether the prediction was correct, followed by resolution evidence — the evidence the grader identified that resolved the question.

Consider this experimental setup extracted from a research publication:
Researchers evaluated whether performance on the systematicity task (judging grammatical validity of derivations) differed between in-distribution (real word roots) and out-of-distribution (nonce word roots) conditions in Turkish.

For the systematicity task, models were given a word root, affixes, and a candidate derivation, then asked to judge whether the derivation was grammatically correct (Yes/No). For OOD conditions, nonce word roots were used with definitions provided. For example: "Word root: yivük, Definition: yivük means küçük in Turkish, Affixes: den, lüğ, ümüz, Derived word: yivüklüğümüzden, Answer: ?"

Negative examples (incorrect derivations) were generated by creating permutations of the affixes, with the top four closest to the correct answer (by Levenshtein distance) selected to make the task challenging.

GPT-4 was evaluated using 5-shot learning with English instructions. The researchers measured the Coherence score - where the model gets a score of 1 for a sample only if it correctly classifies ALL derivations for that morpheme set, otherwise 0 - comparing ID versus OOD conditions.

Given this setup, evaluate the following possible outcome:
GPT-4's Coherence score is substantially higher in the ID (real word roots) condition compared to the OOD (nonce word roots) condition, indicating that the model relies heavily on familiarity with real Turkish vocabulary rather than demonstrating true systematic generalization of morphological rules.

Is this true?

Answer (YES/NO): YES